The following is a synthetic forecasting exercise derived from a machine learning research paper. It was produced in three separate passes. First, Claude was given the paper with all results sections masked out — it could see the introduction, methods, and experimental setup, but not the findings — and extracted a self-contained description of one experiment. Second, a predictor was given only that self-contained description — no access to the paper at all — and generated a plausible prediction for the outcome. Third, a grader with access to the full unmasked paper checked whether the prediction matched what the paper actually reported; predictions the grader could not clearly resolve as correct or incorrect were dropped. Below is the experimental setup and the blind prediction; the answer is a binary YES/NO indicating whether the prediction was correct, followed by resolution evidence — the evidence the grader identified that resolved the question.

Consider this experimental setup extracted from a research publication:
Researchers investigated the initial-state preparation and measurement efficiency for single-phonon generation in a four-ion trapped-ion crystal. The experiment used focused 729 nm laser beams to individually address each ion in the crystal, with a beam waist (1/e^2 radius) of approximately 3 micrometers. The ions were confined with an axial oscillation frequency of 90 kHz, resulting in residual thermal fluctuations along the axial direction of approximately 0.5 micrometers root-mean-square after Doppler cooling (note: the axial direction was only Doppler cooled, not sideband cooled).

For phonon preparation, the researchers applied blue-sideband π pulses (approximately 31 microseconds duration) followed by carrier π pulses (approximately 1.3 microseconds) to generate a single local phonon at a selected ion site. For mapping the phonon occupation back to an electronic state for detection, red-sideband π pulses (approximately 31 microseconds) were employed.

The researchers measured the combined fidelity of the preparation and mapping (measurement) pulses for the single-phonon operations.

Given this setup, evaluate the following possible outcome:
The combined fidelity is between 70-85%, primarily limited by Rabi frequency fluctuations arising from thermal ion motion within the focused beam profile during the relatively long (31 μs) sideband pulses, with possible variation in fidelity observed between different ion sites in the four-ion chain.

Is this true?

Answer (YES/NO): NO